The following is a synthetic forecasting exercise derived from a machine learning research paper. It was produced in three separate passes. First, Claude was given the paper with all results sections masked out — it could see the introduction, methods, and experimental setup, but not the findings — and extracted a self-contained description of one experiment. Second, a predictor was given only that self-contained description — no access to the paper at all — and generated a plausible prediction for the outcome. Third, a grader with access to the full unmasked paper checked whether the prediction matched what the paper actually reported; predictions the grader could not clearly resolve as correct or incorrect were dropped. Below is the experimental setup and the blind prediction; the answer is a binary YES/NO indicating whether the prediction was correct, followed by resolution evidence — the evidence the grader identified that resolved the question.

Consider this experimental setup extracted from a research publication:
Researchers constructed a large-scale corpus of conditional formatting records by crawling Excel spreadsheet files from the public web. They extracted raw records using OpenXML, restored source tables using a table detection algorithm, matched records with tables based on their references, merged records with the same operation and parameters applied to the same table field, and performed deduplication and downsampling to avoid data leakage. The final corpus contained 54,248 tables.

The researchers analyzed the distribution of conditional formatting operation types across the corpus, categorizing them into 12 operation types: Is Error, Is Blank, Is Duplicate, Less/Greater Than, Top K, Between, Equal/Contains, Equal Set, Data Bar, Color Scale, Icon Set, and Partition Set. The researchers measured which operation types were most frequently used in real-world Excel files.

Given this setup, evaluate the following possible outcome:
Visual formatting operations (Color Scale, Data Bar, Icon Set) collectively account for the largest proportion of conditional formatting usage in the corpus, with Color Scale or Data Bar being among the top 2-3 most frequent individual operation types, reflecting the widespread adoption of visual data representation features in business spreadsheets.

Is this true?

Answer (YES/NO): NO